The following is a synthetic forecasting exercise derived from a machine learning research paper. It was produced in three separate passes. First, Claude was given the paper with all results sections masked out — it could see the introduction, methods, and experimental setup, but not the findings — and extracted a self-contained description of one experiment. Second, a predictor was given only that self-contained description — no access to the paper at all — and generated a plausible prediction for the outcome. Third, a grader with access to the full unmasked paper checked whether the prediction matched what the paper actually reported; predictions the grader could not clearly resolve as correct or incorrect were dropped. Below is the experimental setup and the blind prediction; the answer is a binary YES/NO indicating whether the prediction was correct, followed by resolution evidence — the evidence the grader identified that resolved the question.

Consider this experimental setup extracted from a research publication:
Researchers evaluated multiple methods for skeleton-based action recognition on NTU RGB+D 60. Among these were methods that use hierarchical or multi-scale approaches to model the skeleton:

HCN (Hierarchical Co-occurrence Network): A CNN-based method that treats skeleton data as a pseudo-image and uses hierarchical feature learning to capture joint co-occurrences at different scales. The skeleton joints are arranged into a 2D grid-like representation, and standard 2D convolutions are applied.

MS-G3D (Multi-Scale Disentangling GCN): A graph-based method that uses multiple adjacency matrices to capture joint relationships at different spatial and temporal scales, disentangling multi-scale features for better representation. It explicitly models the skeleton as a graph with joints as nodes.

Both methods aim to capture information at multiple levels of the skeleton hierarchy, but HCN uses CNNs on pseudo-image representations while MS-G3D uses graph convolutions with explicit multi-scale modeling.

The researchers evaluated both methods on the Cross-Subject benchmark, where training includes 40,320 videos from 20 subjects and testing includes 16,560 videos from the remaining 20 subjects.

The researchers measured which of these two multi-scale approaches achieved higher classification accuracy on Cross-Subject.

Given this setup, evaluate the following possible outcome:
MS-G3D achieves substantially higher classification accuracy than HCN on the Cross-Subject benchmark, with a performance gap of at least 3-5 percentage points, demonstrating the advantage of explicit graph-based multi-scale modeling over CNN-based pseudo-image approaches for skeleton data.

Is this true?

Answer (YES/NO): YES